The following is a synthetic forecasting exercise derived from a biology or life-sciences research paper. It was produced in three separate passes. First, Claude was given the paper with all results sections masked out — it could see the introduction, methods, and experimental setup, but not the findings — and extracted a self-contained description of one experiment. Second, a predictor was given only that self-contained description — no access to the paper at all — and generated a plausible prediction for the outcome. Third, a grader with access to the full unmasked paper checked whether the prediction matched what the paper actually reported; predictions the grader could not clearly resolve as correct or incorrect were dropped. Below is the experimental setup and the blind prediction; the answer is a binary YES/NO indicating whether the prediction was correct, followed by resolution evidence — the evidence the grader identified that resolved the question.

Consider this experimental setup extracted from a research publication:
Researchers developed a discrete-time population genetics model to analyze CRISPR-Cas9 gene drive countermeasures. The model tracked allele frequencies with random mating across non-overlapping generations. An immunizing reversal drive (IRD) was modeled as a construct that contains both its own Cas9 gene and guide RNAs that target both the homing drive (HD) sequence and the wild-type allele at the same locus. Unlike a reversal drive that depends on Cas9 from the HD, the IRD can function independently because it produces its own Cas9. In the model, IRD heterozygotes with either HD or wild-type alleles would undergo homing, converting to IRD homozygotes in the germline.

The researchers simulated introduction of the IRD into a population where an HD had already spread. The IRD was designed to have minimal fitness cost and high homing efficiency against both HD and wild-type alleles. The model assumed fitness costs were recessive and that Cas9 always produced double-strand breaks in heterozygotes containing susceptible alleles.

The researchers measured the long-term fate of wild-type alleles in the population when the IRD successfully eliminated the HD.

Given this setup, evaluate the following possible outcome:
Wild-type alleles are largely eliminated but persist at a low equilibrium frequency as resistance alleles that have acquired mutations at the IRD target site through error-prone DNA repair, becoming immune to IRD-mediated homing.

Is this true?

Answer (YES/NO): NO